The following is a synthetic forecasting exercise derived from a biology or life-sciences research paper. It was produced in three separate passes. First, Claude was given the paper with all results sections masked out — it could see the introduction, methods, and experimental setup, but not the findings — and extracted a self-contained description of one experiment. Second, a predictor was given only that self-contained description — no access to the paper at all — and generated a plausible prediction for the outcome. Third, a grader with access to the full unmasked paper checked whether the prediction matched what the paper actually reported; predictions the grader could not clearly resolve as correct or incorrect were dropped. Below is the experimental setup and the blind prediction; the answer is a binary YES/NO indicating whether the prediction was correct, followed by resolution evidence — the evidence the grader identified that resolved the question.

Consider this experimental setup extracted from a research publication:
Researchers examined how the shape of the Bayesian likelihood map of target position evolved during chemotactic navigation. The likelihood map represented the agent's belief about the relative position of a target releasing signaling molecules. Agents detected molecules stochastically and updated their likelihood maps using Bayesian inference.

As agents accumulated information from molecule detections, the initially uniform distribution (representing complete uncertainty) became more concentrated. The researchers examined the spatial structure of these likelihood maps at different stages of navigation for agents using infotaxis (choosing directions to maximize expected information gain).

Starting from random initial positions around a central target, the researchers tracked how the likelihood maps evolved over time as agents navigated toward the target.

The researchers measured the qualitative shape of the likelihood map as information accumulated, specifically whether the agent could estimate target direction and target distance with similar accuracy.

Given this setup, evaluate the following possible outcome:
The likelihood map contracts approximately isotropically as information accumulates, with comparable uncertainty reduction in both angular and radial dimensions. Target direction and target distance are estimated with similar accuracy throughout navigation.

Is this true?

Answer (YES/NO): NO